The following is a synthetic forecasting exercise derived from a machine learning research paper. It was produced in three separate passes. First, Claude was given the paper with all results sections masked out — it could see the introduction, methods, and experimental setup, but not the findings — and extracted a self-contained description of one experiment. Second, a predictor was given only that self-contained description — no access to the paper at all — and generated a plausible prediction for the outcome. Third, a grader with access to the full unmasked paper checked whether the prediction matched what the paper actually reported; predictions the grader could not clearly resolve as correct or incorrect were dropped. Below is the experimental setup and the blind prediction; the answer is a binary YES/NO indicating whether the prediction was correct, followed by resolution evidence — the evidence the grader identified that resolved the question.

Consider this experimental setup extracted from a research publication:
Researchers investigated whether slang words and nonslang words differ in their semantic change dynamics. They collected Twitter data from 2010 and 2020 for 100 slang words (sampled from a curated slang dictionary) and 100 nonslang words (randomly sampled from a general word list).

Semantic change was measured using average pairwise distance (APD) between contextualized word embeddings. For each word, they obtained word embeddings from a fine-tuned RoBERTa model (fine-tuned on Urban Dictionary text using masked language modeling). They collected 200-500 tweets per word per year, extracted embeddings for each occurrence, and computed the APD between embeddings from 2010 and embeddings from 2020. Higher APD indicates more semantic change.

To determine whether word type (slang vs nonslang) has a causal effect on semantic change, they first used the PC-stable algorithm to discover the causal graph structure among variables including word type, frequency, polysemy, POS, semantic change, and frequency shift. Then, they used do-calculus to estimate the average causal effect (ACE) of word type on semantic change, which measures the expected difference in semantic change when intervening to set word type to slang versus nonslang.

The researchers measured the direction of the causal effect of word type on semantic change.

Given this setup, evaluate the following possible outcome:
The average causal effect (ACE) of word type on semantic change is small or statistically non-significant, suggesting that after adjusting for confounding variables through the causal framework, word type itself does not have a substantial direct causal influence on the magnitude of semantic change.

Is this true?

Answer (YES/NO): NO